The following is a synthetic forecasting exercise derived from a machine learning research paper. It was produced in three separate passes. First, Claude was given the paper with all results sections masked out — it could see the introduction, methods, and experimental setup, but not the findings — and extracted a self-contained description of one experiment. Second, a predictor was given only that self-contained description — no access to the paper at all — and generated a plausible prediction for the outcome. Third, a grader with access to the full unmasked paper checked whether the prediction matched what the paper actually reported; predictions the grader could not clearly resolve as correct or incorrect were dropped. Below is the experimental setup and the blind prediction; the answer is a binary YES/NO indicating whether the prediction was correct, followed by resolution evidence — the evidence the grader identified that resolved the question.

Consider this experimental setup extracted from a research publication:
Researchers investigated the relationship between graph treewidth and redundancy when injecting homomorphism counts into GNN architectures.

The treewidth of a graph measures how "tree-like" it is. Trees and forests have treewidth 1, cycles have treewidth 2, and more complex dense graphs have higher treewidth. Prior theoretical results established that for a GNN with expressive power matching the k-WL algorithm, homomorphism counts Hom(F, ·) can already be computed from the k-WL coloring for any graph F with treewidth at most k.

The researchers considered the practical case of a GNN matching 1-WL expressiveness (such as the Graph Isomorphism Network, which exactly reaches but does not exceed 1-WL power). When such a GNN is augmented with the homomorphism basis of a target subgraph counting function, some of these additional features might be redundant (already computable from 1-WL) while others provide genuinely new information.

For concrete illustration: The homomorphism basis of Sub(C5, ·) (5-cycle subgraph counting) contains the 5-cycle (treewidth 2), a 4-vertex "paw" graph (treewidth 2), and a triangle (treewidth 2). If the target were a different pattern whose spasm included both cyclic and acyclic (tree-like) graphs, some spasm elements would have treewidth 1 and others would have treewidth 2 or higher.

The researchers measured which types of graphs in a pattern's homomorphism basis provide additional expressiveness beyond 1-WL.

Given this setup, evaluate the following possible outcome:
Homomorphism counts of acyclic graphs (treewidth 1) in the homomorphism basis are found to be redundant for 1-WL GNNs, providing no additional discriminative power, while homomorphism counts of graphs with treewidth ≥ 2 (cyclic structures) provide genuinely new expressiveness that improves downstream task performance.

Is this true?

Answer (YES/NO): YES